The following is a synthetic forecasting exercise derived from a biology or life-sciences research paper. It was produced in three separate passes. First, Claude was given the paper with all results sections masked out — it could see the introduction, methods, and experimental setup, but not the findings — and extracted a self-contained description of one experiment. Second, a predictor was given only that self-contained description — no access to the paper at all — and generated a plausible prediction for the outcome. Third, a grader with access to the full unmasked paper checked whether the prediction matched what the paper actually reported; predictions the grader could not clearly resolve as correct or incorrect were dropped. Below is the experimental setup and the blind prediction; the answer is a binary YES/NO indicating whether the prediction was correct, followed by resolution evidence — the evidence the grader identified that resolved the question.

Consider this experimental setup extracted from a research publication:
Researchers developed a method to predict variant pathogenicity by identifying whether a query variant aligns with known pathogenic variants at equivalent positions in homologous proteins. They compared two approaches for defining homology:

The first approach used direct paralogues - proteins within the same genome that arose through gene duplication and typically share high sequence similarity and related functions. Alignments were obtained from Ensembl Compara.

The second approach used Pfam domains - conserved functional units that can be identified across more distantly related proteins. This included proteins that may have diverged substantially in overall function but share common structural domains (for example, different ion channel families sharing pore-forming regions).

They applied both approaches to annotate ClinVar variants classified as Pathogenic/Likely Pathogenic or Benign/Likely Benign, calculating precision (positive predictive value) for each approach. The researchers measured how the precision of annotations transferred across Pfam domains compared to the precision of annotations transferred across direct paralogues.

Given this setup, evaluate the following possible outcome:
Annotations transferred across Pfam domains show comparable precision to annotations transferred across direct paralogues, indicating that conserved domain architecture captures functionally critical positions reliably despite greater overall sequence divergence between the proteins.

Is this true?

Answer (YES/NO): YES